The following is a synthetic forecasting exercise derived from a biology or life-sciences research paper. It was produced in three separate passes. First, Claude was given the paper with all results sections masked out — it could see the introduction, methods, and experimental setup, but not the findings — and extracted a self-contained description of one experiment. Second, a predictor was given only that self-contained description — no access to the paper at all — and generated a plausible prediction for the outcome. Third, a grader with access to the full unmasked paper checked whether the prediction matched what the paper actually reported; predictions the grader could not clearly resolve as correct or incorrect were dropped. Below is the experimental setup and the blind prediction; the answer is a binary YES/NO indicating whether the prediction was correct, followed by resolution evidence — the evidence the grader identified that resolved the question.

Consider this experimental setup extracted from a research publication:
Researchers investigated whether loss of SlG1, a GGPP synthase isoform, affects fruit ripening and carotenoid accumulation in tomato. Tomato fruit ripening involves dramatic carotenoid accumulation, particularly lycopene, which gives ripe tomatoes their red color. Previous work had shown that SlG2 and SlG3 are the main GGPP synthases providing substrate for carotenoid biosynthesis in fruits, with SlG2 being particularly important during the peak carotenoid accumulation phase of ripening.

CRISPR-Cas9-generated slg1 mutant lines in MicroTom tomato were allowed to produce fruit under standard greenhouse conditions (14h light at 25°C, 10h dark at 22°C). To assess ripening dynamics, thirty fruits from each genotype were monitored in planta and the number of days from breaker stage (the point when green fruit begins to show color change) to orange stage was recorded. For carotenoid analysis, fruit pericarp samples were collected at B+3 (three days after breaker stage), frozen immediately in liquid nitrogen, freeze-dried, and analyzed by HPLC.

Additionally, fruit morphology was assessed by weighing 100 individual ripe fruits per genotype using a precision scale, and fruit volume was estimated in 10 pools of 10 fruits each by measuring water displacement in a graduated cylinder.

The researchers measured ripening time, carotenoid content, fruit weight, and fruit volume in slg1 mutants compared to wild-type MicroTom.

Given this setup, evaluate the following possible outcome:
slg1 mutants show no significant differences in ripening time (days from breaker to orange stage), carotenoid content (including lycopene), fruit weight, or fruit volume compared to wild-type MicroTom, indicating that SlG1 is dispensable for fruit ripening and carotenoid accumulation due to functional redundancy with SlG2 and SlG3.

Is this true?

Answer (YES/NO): YES